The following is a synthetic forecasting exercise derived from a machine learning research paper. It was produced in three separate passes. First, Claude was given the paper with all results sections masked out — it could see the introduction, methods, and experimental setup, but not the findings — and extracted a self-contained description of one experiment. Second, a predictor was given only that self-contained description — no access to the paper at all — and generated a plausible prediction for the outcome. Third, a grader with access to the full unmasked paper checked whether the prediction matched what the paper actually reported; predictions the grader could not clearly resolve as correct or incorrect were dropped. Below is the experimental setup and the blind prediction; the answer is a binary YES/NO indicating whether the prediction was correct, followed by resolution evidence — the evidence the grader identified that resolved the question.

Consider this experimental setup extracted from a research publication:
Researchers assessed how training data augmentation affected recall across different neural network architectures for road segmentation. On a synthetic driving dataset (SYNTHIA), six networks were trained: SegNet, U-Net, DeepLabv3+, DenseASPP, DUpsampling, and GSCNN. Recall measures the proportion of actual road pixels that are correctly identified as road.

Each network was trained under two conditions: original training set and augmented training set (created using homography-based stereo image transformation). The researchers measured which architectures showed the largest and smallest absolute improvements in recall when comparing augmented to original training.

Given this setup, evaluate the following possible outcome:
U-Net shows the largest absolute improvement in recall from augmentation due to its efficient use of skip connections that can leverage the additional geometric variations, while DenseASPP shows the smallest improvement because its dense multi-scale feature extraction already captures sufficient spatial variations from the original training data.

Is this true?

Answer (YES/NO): NO